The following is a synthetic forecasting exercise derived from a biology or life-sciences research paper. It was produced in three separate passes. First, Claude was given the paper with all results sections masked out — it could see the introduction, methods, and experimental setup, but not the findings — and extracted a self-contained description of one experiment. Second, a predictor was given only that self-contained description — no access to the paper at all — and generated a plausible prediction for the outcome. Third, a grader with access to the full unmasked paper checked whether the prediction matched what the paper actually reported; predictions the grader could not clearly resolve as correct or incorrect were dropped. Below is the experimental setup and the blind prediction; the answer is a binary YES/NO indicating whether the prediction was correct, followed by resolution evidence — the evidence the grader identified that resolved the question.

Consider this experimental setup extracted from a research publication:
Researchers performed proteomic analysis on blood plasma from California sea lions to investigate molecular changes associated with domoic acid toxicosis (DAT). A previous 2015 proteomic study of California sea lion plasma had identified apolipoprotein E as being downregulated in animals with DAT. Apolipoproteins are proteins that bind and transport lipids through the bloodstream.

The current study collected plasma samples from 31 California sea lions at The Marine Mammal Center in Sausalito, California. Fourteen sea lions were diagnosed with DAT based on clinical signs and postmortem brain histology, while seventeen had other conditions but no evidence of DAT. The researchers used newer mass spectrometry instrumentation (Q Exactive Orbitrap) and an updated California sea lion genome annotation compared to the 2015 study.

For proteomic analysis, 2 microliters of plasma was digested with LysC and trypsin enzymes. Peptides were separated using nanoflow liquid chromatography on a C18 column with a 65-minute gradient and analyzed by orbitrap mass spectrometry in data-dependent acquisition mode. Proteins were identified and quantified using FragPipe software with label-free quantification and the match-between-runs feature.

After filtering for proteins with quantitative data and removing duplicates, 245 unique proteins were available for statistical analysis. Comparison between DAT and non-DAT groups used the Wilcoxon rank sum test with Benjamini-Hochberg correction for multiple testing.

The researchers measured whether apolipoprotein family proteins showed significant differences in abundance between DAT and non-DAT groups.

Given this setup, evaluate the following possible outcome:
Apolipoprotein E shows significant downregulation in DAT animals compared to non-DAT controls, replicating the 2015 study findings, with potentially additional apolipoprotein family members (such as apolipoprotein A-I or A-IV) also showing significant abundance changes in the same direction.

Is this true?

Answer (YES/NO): NO